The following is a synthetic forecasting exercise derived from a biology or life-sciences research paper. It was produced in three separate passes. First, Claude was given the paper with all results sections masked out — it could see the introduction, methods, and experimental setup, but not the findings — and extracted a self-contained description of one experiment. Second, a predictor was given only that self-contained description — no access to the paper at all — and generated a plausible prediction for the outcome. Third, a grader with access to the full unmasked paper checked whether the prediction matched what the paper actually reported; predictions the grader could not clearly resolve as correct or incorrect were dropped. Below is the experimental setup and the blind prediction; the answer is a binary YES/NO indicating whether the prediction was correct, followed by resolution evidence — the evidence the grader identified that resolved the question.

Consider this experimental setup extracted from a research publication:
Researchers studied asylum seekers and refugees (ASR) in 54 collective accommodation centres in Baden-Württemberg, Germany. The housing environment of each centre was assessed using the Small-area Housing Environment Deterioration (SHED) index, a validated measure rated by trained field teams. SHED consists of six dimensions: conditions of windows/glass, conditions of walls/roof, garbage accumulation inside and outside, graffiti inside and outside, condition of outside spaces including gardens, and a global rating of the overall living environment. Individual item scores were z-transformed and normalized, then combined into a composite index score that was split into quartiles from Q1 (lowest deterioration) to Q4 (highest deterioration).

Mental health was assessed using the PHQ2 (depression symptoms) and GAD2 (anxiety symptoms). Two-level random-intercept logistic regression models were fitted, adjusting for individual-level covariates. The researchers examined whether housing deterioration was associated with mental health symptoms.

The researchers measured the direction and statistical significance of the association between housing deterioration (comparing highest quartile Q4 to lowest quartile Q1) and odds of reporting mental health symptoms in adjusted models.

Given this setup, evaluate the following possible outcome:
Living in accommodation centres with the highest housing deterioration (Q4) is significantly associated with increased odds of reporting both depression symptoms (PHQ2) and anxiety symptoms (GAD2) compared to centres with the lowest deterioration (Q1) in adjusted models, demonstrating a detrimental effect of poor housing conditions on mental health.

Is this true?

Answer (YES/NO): NO